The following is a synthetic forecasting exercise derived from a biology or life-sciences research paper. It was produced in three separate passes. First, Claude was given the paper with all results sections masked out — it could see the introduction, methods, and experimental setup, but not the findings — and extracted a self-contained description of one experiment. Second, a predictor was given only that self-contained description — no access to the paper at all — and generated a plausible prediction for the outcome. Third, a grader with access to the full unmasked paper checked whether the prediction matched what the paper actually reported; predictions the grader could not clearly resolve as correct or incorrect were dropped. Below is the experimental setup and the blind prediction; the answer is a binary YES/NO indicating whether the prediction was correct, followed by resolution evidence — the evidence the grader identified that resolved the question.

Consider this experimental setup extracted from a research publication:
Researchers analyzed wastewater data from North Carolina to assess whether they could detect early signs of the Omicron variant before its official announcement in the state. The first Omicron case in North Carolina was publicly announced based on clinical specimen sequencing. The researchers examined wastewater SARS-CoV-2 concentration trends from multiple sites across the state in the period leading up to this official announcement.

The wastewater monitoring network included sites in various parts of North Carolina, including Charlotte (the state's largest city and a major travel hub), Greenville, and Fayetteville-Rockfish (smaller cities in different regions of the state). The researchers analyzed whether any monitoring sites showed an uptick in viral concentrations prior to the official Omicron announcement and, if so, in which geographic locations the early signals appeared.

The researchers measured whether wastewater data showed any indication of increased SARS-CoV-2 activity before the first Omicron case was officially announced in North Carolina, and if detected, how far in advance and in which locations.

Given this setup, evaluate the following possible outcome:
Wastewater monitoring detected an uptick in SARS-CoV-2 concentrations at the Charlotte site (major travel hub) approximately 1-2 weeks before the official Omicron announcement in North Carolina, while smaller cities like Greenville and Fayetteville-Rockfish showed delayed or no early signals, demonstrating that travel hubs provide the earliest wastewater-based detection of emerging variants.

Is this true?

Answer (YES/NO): NO